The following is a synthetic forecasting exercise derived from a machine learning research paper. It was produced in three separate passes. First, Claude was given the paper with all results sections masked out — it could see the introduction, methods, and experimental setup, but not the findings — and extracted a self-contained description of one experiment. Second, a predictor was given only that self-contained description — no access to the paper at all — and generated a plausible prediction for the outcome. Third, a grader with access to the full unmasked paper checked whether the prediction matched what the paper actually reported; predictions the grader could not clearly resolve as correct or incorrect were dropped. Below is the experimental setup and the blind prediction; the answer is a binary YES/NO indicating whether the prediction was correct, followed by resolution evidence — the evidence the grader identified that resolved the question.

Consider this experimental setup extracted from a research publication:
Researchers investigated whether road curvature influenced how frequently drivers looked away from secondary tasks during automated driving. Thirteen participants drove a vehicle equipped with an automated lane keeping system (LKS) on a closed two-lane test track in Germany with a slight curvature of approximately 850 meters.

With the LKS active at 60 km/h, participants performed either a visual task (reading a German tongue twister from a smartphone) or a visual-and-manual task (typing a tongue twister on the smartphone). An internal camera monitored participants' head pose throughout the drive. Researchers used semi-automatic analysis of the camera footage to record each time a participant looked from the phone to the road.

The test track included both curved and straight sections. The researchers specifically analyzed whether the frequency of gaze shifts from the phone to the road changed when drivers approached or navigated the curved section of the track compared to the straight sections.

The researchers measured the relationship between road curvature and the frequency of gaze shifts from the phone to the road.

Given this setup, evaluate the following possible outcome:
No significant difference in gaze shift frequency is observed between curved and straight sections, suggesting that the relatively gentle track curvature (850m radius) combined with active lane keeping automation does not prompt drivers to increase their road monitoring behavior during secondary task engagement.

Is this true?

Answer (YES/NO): NO